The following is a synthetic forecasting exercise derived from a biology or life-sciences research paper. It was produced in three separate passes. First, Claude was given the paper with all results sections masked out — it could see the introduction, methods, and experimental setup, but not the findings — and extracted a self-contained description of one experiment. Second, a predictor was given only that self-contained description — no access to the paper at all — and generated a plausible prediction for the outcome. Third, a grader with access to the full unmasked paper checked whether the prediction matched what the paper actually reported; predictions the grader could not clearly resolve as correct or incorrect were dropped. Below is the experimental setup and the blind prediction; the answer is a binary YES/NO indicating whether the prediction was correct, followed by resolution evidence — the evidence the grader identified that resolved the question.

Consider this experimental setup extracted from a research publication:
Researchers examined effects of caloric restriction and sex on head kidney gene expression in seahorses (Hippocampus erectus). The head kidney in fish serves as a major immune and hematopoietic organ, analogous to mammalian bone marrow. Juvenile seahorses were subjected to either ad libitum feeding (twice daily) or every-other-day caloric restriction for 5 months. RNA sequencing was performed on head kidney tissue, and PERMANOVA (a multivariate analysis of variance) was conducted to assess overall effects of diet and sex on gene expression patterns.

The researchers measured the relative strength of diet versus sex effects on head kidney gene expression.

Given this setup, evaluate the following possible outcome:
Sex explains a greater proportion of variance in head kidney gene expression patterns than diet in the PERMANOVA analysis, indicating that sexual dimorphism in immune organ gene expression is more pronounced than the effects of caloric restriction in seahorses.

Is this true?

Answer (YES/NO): YES